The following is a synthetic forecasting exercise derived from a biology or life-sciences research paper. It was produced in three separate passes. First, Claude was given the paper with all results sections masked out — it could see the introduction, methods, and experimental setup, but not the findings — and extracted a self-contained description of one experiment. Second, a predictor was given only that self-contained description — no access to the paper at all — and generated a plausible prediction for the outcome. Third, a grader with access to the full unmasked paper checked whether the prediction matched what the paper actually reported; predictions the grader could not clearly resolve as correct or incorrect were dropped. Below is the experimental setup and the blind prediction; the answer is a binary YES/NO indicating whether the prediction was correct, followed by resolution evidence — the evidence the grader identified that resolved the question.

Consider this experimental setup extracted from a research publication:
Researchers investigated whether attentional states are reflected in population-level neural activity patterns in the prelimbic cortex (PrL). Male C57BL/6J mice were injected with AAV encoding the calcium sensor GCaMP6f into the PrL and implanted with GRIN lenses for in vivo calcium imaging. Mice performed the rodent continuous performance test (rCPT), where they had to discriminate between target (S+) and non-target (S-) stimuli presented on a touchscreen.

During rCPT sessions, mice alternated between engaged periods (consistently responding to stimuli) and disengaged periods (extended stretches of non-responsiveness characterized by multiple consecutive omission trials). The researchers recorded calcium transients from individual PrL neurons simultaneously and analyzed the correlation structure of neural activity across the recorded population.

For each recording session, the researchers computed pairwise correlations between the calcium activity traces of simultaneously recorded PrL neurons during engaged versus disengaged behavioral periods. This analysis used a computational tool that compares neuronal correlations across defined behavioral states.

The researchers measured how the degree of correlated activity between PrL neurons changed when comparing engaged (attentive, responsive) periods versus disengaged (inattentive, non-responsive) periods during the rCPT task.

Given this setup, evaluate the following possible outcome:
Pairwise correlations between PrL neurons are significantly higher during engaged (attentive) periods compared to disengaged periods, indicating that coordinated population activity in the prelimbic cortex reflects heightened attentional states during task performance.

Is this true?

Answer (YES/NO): NO